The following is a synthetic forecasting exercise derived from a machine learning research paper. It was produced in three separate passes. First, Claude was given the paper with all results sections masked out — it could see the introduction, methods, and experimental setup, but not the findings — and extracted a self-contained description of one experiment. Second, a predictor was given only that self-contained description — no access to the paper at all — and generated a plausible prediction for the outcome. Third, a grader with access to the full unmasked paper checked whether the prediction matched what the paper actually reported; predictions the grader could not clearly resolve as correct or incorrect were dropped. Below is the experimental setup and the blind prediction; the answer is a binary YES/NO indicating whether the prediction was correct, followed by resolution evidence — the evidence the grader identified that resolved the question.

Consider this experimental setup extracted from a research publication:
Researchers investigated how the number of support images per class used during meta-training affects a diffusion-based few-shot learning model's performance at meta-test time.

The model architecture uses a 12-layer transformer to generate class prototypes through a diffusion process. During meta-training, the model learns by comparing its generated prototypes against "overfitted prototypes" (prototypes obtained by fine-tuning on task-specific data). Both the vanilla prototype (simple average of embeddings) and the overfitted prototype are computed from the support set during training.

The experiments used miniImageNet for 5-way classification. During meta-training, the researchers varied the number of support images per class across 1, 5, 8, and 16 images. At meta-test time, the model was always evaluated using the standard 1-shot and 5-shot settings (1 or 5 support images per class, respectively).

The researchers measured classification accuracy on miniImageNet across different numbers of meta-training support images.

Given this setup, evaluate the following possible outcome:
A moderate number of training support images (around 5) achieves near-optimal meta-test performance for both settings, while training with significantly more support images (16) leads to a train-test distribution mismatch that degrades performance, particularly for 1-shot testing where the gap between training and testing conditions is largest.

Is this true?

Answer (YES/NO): NO